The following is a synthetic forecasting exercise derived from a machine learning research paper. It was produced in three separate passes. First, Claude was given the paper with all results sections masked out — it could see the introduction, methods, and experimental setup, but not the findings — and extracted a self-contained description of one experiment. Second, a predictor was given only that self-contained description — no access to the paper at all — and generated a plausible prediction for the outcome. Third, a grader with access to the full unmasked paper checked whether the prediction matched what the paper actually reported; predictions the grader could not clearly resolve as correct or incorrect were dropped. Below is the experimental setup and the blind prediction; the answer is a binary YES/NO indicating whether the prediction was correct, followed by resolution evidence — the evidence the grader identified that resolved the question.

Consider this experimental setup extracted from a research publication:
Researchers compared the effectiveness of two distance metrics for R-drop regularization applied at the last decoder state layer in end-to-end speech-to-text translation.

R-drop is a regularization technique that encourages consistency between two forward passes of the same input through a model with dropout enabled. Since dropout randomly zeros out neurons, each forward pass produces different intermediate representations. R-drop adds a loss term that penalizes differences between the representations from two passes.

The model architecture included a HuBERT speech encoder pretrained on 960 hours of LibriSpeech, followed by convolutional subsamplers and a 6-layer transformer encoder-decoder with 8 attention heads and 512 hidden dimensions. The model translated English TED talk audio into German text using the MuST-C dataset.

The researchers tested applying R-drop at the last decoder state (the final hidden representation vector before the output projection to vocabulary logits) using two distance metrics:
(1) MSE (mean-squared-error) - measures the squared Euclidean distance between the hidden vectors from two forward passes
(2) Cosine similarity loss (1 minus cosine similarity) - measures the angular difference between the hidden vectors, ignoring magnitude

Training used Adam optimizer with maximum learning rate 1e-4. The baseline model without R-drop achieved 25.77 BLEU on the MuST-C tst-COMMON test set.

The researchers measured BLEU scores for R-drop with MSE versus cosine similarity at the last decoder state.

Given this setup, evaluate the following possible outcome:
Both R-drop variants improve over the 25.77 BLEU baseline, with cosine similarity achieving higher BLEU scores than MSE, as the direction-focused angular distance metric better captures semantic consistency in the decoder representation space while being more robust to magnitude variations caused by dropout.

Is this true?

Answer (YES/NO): NO